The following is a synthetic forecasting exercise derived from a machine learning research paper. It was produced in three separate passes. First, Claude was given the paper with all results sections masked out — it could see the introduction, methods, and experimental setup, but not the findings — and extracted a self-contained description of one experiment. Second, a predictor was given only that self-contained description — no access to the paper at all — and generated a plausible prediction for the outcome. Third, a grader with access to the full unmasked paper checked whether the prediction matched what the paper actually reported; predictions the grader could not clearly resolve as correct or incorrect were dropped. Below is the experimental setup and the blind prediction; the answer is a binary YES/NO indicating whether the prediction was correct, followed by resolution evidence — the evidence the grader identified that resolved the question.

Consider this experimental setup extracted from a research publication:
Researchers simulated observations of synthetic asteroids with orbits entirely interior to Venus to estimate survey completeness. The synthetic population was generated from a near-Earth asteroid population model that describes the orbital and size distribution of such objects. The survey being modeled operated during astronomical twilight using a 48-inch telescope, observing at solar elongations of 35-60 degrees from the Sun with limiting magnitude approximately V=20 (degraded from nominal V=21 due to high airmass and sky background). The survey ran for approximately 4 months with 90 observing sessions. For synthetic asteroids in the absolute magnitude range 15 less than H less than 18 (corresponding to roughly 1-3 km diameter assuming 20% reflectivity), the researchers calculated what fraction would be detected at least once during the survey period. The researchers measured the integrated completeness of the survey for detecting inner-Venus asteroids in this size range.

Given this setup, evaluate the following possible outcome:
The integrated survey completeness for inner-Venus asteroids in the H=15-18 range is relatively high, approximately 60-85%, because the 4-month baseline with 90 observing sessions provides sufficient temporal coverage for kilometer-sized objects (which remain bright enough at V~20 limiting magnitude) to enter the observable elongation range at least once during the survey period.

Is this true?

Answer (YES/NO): NO